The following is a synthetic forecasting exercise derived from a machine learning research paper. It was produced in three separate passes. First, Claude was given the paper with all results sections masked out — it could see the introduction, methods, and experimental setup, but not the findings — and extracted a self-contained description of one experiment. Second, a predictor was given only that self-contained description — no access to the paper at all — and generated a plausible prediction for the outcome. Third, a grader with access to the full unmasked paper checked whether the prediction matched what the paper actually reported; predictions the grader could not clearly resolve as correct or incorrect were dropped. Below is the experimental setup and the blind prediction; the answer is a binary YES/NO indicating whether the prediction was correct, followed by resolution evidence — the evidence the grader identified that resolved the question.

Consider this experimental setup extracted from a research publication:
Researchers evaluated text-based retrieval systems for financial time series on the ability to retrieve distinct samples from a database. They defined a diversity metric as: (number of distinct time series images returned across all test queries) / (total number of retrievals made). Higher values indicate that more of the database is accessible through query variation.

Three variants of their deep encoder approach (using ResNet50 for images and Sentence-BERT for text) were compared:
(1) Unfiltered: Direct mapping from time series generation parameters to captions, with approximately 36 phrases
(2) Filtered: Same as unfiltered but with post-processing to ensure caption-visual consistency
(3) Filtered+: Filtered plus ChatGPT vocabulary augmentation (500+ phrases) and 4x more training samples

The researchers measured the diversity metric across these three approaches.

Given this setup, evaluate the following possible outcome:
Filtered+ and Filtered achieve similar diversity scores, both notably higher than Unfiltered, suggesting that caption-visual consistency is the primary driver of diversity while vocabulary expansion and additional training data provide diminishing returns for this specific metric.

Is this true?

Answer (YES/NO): NO